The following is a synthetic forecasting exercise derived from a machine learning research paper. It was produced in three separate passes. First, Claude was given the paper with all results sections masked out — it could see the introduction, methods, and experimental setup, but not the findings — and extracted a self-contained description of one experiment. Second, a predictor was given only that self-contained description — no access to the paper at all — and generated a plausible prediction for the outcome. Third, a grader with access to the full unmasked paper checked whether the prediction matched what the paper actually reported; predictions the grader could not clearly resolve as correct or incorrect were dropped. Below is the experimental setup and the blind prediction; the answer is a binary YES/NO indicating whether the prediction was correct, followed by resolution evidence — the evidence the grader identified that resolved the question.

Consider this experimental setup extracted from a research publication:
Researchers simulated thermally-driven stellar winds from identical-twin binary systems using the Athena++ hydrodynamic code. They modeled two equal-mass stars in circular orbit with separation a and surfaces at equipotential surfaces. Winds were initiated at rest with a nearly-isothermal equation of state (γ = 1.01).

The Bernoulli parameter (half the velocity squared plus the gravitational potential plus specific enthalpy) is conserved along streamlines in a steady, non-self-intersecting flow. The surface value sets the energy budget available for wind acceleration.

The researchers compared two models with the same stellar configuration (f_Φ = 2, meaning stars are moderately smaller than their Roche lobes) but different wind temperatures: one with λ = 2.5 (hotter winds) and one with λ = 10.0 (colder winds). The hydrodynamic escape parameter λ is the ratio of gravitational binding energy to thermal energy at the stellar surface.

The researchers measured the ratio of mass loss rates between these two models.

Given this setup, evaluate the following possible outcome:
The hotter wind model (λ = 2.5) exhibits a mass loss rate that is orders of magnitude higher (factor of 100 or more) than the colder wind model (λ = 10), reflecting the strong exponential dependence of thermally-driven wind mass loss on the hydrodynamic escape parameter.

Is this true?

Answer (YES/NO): NO